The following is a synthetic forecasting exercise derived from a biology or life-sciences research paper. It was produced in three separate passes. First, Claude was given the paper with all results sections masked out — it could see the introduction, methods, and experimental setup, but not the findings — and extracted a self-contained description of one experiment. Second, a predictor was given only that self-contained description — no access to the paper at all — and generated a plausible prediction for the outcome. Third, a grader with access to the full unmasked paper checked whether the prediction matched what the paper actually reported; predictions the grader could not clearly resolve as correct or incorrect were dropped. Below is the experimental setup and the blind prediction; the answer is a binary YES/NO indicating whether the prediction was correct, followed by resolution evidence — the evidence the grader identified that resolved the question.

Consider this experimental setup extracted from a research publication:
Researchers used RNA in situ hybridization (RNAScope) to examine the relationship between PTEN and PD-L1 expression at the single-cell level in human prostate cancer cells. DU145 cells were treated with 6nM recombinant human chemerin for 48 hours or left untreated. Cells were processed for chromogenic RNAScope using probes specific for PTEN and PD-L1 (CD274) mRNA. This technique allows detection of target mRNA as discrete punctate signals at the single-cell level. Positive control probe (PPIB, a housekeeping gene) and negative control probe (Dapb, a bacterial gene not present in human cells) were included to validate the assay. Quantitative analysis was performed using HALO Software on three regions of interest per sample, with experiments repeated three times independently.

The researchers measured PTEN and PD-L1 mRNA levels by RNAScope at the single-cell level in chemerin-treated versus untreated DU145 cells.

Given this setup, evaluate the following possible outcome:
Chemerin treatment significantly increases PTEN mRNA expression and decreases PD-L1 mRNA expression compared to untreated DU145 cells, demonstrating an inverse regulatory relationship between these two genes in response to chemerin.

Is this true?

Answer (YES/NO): YES